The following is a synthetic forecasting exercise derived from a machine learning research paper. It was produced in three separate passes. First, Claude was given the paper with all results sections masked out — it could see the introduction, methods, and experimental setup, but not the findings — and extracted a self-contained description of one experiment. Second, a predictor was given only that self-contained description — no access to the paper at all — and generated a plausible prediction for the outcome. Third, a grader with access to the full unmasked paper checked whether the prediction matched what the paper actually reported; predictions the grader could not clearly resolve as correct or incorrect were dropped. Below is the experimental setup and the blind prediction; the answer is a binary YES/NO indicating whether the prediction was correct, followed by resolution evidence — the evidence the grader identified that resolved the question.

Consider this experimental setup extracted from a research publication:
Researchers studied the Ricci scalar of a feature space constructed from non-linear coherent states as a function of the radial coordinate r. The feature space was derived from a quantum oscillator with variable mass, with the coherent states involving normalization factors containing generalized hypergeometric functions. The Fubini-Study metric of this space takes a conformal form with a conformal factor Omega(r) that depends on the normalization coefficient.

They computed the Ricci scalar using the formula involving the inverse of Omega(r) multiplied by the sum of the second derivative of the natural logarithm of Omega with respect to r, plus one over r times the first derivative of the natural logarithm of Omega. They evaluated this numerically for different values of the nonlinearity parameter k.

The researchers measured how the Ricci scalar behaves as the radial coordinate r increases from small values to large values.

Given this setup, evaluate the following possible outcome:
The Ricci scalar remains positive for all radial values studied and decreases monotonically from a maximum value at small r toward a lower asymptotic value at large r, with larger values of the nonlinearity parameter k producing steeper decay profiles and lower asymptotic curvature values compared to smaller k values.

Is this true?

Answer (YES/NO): NO